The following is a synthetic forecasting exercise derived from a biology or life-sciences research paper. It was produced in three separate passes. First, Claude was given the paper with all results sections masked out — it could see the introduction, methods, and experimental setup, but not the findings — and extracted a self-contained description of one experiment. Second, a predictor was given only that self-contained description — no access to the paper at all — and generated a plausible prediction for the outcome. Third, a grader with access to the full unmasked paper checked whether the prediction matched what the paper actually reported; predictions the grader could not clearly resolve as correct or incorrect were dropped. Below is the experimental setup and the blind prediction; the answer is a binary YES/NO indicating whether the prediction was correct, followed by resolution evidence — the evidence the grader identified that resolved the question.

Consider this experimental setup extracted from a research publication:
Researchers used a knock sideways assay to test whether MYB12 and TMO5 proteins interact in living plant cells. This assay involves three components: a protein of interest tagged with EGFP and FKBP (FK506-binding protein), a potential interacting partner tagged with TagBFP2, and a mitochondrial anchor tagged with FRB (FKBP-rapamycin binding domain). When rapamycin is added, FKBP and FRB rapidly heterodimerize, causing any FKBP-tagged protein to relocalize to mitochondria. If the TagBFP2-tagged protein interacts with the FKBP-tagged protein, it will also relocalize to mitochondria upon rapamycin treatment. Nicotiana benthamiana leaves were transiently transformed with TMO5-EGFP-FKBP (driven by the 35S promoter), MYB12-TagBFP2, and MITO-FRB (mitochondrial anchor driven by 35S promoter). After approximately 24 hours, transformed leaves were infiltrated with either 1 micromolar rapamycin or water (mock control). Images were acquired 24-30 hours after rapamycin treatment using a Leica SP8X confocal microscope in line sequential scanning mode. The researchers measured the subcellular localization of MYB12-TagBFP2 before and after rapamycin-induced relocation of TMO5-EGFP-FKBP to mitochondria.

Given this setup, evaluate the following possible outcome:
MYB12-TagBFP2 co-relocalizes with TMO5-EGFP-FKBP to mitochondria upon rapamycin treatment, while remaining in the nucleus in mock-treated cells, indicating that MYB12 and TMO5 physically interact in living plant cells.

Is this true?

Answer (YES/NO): YES